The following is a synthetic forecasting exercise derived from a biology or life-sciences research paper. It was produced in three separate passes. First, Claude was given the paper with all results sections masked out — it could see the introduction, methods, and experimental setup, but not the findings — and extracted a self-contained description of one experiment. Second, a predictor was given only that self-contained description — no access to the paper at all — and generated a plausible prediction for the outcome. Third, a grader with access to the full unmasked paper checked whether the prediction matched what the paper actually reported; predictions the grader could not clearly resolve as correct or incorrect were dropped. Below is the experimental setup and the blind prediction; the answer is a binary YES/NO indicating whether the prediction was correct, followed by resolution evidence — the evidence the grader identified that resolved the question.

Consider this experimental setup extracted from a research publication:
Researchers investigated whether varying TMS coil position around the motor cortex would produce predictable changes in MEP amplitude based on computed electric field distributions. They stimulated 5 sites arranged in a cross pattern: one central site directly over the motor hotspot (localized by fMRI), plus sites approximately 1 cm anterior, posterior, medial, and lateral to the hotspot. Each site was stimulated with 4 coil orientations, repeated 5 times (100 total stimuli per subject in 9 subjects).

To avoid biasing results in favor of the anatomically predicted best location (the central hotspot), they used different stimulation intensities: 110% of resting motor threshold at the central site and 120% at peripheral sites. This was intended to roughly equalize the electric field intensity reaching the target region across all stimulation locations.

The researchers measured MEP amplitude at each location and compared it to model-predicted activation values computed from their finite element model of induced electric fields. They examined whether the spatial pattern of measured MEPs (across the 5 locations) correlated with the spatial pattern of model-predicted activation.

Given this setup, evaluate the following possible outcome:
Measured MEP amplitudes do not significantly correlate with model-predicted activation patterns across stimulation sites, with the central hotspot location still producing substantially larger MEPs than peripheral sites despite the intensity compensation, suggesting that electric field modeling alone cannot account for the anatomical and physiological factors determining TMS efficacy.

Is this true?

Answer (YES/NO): NO